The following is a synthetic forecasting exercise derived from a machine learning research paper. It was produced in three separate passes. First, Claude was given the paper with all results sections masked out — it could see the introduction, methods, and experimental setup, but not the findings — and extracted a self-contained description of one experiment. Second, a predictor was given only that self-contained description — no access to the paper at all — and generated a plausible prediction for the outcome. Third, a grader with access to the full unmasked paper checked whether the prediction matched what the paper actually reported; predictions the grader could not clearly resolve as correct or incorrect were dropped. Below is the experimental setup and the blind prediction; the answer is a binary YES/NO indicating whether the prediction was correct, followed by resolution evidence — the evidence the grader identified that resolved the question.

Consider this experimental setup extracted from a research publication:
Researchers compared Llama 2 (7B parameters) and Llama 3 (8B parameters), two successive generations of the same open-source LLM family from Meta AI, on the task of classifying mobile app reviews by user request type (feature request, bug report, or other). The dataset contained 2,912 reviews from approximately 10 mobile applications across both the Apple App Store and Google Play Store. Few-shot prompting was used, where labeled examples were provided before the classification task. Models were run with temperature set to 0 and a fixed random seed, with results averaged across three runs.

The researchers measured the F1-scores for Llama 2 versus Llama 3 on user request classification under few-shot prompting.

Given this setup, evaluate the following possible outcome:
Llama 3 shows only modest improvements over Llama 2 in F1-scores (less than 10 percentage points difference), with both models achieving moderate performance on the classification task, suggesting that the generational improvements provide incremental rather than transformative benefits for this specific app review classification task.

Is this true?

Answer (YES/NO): NO